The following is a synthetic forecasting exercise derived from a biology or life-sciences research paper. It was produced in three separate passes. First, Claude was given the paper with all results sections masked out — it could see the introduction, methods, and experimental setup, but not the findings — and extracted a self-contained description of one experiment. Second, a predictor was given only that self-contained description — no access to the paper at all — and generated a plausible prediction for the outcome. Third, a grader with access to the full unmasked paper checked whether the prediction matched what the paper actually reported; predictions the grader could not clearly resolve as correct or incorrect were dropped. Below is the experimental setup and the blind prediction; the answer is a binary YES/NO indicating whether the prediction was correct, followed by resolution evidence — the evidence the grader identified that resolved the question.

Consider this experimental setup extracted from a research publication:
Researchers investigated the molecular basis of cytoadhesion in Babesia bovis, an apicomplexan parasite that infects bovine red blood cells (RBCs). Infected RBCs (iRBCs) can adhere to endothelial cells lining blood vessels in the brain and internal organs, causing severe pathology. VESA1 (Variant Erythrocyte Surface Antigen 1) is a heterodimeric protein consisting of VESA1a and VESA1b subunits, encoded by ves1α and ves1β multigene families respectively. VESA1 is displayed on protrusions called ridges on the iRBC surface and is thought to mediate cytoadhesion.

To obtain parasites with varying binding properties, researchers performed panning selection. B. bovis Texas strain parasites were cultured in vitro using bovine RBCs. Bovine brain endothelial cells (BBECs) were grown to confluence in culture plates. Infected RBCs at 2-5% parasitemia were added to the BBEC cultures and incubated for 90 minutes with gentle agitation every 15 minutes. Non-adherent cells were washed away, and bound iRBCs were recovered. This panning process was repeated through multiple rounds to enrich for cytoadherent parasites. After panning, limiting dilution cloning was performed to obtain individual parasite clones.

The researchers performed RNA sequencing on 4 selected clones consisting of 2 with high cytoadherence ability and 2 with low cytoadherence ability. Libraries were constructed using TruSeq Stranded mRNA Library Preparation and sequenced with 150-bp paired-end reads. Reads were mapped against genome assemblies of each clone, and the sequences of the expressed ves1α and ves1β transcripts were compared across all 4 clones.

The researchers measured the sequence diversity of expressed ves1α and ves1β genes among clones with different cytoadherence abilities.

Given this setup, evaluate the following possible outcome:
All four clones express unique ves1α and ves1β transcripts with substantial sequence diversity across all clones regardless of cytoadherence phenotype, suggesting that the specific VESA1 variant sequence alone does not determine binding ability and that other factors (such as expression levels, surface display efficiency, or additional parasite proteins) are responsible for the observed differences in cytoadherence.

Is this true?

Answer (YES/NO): NO